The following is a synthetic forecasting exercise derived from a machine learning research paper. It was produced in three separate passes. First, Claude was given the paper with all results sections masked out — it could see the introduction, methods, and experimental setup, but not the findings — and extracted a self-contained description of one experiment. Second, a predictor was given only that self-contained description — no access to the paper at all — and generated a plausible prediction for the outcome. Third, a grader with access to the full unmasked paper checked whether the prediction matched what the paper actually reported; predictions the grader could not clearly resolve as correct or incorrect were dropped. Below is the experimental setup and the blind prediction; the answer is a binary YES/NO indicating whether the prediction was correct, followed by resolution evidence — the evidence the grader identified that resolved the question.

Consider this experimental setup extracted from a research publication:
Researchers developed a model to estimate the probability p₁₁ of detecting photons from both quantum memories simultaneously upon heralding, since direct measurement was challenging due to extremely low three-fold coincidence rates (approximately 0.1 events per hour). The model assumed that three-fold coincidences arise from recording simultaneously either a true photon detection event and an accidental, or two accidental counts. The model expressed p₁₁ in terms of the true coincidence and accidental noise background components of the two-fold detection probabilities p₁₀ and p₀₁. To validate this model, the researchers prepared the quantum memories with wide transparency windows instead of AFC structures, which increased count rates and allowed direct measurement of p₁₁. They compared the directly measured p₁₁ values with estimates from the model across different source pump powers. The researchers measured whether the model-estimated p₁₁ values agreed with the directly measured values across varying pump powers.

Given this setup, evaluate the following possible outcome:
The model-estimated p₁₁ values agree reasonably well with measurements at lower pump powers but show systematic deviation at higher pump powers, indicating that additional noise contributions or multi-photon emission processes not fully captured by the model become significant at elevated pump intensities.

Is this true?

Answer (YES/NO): NO